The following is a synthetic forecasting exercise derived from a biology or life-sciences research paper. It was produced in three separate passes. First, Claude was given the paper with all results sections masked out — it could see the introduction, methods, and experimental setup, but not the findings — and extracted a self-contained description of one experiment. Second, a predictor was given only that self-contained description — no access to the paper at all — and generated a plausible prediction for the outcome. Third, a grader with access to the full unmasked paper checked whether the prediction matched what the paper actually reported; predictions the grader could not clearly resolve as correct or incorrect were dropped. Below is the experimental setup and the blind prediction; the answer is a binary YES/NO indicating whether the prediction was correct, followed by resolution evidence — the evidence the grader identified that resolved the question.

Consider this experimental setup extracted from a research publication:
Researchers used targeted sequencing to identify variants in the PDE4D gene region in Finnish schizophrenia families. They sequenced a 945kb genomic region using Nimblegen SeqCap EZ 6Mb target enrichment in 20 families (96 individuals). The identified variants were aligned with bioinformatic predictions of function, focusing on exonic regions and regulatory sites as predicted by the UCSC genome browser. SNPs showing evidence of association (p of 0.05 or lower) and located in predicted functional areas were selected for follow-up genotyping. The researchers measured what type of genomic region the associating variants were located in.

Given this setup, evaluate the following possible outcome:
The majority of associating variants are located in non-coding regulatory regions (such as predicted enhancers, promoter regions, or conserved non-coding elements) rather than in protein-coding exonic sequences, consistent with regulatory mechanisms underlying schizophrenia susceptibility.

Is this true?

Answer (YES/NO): NO